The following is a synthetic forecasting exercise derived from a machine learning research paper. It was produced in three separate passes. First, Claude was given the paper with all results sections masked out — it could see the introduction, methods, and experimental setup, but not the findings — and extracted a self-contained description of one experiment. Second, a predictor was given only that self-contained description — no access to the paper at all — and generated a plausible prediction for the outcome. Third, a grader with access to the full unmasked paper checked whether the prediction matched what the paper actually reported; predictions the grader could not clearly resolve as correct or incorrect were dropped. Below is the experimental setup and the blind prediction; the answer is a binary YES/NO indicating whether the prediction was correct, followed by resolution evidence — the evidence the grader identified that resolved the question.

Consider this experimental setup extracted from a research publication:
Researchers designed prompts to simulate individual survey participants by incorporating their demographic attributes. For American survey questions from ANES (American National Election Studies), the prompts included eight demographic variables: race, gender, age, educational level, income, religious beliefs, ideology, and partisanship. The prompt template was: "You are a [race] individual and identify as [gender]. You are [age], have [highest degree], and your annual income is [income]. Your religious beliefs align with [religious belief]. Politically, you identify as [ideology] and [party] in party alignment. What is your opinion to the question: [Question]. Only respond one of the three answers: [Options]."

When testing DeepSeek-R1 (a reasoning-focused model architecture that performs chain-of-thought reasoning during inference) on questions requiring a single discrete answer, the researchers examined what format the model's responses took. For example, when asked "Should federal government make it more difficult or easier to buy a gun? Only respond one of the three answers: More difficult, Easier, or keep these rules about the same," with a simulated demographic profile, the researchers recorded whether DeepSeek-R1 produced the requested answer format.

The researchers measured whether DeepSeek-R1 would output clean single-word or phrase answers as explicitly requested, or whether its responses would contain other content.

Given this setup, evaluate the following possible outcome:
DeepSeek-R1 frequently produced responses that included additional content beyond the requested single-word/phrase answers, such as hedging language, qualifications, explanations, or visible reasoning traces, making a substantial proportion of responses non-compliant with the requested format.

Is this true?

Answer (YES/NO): YES